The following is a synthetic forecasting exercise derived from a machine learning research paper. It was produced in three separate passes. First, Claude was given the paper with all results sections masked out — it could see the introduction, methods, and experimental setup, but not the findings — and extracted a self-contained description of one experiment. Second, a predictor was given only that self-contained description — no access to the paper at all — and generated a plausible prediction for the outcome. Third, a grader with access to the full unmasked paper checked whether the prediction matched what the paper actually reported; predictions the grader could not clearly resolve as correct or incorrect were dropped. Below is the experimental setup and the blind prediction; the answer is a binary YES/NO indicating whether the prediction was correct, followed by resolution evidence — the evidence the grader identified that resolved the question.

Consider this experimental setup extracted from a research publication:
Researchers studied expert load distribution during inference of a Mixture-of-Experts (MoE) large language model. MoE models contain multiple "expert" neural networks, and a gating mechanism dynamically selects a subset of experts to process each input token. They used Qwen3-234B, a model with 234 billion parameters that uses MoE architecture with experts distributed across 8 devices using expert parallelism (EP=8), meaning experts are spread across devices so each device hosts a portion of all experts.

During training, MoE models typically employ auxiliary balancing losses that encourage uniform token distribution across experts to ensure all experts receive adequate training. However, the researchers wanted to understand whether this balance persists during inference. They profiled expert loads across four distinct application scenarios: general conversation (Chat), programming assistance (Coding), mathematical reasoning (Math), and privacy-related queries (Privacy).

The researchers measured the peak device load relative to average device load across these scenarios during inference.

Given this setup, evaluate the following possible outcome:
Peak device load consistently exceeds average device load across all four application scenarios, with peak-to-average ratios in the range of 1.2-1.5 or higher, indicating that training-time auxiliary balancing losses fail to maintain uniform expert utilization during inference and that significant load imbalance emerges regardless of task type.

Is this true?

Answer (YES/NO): YES